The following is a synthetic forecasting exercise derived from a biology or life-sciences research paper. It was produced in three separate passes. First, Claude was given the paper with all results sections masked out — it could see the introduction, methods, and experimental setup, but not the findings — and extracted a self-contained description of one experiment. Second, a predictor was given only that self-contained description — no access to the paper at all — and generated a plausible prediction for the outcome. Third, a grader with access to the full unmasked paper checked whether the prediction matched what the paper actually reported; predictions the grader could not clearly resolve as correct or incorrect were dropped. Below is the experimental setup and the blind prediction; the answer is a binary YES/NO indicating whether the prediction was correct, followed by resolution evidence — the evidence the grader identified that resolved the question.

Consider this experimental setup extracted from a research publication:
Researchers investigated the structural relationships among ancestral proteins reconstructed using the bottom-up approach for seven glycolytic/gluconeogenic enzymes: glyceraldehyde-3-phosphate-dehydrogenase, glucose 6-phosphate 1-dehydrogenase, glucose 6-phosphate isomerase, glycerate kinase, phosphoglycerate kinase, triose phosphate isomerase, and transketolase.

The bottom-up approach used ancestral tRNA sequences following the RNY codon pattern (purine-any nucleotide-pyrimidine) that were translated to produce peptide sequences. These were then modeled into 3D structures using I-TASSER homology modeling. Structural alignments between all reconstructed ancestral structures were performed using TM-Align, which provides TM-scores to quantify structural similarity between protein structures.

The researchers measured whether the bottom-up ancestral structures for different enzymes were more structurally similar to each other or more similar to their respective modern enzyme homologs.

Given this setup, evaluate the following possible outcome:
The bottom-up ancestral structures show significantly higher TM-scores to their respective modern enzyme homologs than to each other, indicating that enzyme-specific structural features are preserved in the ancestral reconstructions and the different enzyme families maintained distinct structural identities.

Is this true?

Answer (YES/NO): NO